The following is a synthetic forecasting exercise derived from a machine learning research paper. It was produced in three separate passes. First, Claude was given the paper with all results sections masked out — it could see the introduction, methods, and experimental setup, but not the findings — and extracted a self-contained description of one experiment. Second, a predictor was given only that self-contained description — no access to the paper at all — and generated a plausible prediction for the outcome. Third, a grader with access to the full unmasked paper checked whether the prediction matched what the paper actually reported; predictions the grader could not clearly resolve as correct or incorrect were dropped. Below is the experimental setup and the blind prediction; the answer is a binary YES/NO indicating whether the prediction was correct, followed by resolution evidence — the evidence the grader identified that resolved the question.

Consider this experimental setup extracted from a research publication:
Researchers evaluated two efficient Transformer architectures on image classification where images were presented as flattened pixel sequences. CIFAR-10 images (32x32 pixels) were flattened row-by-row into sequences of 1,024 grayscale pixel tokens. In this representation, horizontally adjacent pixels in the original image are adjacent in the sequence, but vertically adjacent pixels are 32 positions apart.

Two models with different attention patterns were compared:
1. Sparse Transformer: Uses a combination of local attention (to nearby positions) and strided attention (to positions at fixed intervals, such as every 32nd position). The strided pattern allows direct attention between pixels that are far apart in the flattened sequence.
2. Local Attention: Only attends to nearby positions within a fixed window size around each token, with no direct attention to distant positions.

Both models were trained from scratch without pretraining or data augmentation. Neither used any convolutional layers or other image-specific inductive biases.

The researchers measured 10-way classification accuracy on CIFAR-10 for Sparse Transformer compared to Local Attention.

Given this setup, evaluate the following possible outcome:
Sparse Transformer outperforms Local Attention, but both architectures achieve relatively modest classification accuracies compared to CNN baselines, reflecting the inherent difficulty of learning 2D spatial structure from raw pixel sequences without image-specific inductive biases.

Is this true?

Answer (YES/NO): YES